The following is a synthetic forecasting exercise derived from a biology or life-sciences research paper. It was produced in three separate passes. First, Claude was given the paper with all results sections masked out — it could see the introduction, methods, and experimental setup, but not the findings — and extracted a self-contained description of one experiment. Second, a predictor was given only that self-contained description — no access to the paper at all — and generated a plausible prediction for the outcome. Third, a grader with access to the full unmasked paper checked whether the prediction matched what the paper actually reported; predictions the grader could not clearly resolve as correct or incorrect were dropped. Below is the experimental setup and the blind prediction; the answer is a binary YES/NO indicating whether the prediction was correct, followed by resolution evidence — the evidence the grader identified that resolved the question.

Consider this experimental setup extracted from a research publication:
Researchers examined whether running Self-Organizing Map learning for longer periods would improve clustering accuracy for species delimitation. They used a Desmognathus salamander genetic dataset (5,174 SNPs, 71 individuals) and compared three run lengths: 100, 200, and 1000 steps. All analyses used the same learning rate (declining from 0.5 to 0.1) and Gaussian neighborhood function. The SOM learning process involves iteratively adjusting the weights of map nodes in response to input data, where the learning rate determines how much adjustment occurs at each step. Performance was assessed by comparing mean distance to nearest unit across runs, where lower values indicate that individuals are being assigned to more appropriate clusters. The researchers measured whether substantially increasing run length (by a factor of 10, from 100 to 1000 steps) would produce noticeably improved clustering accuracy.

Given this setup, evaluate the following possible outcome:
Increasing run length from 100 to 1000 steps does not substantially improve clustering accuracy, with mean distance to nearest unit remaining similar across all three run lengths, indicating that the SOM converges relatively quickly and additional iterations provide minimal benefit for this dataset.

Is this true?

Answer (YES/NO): YES